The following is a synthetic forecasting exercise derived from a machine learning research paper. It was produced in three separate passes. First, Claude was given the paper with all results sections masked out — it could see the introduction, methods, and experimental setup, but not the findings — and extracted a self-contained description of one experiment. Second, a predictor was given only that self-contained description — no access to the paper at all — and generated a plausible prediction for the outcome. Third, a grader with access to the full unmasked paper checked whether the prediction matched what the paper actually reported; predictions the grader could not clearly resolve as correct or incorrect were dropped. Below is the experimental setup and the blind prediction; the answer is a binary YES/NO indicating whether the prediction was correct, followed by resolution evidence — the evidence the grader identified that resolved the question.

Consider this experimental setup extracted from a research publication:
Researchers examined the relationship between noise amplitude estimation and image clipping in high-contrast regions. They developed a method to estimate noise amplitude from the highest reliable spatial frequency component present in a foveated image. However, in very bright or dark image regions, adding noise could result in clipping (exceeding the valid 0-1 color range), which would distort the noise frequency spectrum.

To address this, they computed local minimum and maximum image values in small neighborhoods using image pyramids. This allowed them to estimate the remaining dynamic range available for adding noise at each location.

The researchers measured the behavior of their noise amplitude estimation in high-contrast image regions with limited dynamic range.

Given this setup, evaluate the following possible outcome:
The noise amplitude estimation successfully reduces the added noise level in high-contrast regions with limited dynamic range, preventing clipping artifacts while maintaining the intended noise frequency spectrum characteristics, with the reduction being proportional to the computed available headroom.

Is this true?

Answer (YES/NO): YES